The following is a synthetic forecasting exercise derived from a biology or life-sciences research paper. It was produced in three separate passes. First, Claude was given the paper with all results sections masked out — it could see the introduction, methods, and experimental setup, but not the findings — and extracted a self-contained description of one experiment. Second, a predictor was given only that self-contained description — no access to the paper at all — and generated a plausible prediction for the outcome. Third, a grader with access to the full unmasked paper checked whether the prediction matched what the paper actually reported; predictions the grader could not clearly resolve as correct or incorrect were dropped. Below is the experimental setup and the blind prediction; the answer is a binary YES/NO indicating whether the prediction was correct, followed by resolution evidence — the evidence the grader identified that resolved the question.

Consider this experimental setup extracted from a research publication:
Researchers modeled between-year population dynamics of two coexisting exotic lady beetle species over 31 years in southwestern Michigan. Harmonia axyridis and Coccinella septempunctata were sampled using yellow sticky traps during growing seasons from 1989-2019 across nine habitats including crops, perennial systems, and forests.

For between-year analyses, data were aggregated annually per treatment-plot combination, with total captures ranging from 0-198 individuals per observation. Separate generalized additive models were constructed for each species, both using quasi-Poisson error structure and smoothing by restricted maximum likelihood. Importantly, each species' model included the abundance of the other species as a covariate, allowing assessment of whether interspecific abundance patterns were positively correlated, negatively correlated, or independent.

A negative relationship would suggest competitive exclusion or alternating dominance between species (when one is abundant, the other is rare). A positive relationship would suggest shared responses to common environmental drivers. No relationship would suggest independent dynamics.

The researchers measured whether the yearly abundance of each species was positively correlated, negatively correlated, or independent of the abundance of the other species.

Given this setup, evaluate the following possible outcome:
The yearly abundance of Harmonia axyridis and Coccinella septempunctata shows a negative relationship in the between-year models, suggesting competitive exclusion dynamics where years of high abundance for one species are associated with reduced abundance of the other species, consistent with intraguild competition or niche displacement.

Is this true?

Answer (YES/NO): NO